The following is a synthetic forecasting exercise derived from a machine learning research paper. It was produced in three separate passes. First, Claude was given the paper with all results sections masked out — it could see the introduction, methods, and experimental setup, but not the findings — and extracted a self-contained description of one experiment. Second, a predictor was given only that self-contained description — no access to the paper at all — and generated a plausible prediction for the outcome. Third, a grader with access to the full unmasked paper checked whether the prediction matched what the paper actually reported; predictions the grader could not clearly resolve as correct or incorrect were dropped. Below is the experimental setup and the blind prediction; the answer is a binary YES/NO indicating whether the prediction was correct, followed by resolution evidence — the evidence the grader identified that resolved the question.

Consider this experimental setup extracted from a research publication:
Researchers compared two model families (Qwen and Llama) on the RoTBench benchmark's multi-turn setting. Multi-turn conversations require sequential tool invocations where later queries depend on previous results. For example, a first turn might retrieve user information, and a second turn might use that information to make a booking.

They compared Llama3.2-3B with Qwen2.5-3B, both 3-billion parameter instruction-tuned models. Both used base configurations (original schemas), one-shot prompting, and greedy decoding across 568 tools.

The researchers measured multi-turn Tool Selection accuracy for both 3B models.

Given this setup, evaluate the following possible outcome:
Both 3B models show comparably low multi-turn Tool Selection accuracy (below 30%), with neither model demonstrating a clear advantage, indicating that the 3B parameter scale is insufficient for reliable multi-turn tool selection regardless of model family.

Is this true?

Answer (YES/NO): NO